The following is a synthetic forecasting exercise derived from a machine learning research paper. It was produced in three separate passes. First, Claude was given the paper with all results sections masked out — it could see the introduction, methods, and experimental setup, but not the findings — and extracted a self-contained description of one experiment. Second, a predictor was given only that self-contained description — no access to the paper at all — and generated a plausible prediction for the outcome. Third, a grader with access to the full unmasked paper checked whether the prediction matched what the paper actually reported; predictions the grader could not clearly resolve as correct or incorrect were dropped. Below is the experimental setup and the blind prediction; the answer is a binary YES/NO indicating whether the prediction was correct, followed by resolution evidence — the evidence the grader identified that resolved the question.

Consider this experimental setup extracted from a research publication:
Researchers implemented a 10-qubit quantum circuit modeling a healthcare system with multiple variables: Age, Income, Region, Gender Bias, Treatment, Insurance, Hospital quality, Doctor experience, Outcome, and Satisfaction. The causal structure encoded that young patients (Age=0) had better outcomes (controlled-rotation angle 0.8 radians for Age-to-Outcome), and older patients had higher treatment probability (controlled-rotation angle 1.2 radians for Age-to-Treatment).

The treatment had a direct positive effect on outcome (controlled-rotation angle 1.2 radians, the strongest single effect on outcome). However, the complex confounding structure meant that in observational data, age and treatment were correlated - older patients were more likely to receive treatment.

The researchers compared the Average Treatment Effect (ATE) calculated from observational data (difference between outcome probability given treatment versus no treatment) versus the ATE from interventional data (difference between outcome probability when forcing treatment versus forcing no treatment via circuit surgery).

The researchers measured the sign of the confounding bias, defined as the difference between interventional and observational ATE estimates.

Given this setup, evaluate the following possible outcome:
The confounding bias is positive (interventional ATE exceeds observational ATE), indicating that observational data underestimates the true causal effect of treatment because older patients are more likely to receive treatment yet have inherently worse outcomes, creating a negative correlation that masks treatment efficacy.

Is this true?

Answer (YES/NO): YES